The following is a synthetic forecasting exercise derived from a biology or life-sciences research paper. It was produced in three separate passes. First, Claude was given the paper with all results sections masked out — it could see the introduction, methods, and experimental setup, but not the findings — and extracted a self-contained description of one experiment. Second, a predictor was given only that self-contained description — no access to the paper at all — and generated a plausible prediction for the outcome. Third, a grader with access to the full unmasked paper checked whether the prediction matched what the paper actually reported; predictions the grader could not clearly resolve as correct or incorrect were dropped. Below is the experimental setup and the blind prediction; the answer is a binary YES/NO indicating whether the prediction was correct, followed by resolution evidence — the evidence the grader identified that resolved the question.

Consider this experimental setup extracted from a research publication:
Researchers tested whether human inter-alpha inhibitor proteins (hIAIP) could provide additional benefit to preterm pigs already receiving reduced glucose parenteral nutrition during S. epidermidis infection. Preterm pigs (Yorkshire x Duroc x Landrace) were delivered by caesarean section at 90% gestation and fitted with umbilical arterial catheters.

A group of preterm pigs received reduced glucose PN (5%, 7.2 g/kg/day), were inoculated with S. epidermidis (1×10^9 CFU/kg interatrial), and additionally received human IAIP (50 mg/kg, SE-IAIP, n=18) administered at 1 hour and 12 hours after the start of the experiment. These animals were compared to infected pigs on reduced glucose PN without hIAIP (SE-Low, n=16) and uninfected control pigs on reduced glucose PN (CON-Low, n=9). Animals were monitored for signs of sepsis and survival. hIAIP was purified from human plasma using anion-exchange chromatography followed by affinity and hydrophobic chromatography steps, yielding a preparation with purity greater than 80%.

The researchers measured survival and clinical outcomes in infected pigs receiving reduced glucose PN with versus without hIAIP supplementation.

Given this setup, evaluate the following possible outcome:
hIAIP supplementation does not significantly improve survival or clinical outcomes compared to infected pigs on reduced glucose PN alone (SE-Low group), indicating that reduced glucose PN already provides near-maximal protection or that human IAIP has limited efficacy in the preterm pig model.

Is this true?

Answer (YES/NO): NO